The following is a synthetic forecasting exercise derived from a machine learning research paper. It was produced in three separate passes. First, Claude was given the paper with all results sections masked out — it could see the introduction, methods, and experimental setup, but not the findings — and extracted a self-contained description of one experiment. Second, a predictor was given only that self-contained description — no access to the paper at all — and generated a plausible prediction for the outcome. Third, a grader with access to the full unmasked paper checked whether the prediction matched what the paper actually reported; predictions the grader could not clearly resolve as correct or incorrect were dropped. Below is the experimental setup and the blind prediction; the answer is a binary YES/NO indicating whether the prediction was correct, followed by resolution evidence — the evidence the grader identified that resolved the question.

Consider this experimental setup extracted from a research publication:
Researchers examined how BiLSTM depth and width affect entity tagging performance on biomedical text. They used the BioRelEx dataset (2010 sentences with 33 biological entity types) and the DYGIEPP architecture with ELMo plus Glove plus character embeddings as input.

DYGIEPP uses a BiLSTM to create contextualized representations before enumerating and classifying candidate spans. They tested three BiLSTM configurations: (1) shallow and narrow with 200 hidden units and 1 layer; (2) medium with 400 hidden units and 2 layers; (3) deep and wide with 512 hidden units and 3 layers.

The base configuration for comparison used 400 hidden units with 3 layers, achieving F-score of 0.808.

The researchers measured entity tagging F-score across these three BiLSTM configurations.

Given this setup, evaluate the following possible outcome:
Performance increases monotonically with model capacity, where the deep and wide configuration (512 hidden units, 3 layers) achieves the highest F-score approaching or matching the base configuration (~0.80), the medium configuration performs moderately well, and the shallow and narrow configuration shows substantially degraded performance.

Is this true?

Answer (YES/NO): NO